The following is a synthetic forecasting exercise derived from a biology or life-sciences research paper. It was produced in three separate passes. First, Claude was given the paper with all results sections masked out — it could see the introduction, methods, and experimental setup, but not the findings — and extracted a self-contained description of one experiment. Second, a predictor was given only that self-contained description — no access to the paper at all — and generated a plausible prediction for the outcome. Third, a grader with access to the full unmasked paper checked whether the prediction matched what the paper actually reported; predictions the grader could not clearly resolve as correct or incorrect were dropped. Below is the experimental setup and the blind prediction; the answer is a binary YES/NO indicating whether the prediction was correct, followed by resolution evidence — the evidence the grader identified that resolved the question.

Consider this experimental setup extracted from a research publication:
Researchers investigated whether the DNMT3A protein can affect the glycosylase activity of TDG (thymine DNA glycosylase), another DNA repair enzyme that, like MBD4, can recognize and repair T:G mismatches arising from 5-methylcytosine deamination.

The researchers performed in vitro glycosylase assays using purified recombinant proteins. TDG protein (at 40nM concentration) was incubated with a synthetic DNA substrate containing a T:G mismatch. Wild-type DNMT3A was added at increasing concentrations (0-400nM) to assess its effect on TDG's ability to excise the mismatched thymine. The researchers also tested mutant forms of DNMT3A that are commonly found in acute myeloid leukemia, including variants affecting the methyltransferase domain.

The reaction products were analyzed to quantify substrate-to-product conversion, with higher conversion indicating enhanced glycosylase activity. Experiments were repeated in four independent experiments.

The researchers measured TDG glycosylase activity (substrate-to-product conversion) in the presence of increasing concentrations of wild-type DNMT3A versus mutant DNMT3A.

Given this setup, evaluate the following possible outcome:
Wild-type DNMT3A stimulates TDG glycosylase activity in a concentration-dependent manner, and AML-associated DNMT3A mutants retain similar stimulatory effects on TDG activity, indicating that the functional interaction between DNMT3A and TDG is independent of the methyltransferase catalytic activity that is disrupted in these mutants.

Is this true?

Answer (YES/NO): NO